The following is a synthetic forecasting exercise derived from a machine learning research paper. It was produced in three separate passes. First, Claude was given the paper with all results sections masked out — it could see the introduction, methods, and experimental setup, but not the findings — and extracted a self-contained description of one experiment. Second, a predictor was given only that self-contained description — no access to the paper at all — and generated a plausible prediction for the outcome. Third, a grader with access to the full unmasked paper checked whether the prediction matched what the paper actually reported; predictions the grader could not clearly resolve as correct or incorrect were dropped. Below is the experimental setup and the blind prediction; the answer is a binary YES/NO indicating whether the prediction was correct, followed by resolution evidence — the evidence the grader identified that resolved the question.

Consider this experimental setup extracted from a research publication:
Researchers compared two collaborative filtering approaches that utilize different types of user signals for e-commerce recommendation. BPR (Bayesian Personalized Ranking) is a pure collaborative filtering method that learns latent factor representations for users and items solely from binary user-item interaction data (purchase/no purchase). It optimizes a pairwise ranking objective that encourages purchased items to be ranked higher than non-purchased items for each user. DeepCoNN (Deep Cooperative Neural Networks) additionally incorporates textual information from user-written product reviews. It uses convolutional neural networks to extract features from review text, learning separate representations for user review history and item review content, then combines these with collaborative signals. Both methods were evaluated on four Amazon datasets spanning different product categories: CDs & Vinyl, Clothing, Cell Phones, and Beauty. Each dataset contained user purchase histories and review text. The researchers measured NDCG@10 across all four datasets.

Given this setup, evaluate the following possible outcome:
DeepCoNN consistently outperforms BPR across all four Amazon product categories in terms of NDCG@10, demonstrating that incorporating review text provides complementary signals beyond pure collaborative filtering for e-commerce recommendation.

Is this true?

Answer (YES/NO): YES